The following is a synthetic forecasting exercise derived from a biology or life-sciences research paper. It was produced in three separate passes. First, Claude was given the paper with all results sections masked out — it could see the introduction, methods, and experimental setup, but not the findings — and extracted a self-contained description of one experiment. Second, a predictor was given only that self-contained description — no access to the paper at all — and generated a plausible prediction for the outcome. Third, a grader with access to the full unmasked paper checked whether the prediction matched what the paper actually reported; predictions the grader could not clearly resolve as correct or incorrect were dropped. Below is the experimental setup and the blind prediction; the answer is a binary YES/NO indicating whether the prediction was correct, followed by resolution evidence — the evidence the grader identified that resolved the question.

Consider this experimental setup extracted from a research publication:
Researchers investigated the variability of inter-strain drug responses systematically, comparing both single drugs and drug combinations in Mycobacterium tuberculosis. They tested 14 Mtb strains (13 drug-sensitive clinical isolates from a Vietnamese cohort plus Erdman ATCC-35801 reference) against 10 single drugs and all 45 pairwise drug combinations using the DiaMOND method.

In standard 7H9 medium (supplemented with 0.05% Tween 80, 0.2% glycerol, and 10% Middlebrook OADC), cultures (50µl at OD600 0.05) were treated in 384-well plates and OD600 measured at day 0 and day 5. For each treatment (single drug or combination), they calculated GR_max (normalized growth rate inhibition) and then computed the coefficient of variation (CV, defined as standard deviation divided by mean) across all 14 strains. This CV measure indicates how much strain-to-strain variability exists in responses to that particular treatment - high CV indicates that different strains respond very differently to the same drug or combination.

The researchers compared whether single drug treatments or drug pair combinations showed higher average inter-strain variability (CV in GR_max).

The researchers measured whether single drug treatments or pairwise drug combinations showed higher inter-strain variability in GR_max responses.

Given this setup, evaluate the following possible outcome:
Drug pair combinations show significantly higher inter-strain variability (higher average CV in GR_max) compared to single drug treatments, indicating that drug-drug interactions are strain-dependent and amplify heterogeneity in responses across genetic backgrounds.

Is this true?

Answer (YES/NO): NO